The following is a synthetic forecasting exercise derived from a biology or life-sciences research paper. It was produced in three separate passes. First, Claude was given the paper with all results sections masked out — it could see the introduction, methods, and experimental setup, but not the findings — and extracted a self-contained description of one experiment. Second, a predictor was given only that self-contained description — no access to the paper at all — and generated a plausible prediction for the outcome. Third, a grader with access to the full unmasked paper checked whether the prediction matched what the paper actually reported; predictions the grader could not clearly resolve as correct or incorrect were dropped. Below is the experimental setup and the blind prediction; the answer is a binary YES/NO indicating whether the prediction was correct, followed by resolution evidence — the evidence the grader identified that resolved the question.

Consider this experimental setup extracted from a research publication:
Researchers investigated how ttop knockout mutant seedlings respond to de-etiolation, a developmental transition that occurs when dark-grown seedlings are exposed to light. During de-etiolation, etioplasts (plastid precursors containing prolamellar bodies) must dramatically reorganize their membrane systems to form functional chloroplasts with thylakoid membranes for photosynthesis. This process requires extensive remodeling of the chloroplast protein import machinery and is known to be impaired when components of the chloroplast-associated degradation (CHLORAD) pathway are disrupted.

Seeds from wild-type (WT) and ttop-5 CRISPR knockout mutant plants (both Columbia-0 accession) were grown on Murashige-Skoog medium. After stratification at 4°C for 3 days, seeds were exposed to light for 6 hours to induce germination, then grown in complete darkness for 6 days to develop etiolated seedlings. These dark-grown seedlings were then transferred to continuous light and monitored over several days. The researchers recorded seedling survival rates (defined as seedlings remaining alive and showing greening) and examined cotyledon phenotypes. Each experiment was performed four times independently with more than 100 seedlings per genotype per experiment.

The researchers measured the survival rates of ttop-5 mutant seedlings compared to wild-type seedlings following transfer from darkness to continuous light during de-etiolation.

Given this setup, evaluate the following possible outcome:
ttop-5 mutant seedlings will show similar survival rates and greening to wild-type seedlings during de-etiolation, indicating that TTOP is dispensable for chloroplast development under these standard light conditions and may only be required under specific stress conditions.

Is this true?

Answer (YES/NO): NO